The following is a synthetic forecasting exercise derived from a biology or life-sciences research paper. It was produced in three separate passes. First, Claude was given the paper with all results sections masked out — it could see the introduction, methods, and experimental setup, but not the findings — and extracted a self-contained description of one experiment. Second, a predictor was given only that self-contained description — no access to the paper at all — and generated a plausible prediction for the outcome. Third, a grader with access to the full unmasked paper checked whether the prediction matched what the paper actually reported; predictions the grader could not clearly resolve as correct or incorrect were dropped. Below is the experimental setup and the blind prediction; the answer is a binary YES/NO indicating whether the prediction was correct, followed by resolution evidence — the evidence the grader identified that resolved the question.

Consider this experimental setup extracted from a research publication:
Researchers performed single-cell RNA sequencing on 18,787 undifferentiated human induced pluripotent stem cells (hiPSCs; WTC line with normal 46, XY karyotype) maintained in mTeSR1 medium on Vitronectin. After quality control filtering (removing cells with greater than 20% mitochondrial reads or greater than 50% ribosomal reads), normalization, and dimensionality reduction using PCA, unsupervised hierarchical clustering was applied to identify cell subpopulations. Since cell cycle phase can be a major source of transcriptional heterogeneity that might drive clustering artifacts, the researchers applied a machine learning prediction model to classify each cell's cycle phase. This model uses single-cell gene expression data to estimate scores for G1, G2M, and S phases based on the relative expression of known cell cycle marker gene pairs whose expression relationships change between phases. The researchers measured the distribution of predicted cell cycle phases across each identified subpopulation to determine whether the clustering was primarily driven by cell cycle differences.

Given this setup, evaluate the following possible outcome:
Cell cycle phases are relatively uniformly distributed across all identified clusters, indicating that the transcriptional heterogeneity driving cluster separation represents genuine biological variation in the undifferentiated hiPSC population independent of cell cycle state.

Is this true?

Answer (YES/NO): NO